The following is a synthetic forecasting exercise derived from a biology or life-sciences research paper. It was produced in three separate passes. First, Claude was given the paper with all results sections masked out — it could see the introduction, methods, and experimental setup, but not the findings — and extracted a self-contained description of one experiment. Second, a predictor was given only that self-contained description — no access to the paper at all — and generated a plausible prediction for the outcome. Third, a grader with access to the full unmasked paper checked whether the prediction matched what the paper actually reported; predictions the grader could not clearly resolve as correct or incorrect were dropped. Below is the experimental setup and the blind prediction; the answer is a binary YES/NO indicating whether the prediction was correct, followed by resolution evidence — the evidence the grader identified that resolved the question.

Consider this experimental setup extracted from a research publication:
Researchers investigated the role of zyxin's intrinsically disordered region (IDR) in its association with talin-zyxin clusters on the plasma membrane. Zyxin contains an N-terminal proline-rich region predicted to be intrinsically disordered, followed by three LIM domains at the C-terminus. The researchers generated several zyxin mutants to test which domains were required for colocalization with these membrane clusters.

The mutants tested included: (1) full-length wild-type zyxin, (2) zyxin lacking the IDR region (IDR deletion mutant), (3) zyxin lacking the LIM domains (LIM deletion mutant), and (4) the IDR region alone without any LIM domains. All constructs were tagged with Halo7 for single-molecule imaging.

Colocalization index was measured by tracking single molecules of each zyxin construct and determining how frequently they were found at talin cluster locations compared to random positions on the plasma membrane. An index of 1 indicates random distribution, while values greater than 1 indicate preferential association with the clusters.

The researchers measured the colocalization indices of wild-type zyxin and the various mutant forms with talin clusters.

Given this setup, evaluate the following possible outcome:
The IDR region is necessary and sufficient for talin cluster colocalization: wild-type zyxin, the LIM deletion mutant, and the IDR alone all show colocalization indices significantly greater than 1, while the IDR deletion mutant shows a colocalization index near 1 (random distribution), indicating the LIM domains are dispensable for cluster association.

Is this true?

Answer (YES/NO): YES